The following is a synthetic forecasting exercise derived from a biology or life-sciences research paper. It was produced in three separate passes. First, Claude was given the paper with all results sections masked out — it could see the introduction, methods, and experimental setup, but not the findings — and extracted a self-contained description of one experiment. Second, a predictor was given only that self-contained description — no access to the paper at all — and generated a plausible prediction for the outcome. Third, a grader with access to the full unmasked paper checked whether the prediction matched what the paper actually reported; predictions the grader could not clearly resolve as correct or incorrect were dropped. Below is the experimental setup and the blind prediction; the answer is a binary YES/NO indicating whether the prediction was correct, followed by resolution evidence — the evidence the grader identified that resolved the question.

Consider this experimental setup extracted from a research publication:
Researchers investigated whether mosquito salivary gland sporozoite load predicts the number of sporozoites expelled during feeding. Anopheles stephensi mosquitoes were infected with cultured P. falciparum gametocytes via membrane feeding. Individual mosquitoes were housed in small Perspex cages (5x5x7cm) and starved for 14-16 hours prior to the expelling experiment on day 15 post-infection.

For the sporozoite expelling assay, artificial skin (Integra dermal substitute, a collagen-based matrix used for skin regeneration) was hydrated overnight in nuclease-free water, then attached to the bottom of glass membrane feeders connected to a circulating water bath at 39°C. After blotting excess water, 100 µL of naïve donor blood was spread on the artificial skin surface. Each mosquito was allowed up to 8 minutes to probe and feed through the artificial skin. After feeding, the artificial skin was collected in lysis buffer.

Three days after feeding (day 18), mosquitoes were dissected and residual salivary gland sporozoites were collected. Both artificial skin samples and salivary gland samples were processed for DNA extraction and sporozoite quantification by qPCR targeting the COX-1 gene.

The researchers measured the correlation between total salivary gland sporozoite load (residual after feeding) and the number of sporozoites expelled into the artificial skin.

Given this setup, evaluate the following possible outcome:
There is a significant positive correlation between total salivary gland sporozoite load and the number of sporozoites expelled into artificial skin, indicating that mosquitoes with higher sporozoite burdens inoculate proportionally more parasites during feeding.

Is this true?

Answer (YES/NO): YES